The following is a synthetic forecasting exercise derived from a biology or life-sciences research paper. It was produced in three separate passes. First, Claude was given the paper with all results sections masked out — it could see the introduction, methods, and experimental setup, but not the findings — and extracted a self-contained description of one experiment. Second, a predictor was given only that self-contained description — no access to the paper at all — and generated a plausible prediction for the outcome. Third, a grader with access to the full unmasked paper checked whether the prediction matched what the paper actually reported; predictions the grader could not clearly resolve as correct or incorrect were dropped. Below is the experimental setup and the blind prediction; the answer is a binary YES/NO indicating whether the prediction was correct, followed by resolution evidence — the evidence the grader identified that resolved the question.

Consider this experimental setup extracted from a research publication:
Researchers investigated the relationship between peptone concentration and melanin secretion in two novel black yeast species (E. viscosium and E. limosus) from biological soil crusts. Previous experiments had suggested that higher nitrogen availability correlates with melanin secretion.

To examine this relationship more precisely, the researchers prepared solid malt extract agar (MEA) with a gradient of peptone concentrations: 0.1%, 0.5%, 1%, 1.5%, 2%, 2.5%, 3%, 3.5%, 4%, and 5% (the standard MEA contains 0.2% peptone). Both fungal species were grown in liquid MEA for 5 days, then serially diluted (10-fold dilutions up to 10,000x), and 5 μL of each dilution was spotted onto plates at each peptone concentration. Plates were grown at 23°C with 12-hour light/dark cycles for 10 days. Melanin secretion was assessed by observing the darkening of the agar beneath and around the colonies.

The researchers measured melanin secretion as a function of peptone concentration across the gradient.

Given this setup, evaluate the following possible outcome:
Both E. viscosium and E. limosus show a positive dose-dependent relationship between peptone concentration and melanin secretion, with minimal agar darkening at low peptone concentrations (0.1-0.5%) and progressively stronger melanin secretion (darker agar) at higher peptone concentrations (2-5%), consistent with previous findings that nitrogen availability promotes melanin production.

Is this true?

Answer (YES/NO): YES